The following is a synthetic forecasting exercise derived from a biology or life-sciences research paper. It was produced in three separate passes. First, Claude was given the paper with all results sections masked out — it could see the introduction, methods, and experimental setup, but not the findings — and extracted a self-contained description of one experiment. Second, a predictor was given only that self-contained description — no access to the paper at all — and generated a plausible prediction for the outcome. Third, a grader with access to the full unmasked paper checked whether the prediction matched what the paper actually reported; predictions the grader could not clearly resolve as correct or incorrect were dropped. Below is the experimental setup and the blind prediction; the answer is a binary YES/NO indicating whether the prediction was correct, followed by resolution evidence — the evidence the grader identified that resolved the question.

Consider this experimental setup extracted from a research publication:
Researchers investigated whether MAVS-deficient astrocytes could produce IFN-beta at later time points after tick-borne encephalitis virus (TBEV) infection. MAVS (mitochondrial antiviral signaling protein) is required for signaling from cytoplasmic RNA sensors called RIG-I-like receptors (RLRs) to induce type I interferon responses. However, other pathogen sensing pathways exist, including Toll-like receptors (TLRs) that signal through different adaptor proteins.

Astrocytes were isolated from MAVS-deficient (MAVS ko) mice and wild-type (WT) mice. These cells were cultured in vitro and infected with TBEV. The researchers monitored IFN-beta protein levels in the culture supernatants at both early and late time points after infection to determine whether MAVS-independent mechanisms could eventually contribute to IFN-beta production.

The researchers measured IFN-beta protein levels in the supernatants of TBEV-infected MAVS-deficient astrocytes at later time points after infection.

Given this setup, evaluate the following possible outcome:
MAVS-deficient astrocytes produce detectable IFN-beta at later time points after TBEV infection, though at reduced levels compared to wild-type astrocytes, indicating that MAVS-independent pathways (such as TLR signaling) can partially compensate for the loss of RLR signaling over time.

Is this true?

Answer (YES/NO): YES